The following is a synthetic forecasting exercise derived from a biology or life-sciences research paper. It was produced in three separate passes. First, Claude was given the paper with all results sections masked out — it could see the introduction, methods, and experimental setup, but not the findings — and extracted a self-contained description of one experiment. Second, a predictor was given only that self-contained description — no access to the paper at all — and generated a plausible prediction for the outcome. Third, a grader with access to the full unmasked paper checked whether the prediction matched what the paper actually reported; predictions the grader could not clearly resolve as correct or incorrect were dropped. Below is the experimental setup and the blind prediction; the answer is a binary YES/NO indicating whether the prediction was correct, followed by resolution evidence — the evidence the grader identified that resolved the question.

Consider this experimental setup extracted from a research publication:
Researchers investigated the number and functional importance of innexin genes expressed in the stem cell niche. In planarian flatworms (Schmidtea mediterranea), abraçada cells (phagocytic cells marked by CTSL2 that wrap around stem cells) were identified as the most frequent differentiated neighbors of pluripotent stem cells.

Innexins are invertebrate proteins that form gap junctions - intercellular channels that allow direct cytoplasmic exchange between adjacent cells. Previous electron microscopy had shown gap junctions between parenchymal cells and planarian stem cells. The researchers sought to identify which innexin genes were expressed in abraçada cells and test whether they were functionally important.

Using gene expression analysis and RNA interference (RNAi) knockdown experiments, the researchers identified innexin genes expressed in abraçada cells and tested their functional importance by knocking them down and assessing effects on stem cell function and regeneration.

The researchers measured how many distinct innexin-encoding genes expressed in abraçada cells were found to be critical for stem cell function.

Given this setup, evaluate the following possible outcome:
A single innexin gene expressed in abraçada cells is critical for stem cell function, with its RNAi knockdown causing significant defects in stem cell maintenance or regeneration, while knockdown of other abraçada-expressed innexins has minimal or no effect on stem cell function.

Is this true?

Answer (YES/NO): NO